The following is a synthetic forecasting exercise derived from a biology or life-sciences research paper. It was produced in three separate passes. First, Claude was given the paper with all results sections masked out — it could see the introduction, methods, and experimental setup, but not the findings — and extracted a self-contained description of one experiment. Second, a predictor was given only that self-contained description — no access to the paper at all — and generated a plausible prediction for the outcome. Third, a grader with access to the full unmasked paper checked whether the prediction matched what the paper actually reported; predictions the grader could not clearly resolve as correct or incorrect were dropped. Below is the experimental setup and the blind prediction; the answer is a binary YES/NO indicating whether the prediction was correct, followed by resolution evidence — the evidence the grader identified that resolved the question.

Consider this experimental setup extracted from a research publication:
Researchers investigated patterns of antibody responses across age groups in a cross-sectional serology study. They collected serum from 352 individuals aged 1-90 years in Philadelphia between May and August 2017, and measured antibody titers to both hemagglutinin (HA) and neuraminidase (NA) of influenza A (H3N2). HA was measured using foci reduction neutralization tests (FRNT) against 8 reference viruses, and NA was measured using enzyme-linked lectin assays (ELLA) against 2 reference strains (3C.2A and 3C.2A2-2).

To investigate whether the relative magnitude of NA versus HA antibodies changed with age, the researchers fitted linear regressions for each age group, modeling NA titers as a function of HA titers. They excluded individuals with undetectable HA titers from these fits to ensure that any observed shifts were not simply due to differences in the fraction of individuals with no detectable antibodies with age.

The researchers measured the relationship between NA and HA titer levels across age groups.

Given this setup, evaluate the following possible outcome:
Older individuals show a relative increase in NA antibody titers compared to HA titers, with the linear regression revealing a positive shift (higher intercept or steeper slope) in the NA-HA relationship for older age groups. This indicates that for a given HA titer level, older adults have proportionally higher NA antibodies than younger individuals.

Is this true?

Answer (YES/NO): NO